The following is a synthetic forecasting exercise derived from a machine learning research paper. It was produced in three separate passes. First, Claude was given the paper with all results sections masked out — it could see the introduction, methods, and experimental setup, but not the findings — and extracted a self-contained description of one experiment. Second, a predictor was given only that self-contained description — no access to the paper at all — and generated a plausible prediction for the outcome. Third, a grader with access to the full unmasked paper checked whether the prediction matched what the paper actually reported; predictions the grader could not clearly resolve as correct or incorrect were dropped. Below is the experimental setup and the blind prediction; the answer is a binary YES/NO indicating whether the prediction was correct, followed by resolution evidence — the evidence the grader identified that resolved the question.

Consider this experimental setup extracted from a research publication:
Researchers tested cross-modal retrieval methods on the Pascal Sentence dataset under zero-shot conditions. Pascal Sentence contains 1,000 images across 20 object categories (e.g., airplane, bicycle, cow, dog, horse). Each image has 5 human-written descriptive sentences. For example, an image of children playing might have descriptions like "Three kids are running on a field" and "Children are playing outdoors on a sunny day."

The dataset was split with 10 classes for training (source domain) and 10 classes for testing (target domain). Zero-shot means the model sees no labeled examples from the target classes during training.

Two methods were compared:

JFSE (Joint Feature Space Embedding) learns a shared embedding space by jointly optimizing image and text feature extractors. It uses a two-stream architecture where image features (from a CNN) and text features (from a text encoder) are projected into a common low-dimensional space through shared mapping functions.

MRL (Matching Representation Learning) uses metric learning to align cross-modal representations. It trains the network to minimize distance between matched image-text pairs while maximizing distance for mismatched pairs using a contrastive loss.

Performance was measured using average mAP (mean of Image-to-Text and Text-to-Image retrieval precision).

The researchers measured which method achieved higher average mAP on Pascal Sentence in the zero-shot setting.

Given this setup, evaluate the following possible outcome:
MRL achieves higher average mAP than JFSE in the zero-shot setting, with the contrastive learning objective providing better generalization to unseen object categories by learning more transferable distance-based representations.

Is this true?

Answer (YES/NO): YES